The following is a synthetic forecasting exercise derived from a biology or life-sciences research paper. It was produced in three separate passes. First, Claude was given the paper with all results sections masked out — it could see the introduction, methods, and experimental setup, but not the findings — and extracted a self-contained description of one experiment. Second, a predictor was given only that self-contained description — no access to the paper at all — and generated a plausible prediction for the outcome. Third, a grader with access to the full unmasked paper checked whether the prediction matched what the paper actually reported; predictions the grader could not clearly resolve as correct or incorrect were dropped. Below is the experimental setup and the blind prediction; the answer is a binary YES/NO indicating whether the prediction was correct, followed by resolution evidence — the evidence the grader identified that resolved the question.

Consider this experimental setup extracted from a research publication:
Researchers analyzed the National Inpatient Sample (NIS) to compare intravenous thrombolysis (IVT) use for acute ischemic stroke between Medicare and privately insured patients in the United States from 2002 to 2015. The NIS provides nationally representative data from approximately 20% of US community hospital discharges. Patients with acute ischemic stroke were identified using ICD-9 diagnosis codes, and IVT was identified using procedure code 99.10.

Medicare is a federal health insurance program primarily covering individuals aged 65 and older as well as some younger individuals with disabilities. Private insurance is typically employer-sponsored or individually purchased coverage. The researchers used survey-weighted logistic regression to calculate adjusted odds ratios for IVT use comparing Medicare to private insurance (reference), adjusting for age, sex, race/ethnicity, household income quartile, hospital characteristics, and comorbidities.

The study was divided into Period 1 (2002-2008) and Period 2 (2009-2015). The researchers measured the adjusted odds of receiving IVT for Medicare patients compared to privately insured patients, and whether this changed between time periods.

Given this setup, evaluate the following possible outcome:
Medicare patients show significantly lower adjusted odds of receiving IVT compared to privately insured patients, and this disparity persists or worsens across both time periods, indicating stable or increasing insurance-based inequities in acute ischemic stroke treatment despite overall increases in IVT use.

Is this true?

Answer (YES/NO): NO